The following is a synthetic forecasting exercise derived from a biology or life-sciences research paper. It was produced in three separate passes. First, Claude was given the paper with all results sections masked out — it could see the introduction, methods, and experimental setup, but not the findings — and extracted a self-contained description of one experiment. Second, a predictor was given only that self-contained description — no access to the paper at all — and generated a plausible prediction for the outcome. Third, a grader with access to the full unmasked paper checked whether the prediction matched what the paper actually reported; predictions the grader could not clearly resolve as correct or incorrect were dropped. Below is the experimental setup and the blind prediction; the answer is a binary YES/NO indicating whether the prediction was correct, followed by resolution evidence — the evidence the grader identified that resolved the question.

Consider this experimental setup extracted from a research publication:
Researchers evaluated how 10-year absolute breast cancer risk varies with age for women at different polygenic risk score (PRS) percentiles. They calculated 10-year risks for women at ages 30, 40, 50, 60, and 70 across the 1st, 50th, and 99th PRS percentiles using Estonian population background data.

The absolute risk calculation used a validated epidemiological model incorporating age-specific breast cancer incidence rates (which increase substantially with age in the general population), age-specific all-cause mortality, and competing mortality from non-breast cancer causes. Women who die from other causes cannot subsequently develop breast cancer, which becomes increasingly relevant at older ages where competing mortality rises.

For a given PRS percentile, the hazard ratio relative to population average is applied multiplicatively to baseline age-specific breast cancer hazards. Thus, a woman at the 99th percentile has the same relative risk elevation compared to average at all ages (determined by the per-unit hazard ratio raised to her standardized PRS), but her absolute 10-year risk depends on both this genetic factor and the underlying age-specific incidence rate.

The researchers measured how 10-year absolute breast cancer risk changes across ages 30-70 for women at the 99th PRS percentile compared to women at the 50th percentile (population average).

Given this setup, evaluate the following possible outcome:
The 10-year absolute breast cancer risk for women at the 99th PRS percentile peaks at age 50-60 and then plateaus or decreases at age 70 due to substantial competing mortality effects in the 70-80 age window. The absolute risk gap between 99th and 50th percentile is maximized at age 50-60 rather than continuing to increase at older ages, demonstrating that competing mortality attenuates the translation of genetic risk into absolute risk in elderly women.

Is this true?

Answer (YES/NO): NO